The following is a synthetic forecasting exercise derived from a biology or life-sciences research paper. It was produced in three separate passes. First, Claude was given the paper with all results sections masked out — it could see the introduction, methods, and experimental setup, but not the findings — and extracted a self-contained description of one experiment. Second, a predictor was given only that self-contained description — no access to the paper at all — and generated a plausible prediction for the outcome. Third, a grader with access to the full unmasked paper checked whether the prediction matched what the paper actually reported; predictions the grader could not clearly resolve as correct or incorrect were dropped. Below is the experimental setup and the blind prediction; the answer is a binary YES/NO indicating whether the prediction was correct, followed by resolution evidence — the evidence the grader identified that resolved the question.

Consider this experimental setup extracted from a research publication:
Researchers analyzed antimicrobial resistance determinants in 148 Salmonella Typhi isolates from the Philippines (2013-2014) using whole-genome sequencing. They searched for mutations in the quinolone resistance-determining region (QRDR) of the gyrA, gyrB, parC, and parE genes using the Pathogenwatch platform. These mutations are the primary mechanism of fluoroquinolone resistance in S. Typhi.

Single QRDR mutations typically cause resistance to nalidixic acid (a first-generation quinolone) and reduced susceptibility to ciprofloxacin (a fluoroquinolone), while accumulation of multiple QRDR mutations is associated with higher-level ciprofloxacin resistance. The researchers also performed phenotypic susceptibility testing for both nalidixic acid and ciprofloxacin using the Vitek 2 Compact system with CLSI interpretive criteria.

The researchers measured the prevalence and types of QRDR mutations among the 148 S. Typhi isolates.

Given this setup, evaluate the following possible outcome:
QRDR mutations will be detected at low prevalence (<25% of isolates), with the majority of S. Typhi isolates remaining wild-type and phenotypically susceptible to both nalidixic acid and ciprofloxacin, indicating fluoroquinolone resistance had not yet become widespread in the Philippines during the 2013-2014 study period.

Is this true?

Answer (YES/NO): YES